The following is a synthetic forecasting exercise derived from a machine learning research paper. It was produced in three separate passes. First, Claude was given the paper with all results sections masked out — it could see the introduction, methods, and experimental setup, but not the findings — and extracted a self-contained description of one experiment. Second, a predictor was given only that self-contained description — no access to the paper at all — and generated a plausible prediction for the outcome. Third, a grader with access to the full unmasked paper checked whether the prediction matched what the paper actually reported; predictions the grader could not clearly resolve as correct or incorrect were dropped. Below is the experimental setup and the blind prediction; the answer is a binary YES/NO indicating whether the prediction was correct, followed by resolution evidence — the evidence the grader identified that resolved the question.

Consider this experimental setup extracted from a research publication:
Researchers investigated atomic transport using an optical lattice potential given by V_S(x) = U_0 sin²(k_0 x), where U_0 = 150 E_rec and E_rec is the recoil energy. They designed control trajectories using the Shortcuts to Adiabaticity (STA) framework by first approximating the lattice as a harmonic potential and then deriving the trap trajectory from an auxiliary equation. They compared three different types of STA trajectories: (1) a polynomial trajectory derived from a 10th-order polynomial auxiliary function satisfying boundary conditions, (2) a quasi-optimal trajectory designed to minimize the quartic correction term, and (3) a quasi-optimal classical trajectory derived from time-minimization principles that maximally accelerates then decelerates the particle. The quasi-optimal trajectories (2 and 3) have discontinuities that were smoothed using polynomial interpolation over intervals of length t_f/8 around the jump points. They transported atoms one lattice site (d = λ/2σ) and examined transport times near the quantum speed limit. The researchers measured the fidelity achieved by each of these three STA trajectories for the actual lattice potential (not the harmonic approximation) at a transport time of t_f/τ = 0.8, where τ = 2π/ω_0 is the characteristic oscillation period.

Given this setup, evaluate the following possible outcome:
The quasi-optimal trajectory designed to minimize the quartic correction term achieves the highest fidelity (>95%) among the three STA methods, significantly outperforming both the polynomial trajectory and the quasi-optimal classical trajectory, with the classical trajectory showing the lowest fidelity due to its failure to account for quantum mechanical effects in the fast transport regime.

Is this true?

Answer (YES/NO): NO